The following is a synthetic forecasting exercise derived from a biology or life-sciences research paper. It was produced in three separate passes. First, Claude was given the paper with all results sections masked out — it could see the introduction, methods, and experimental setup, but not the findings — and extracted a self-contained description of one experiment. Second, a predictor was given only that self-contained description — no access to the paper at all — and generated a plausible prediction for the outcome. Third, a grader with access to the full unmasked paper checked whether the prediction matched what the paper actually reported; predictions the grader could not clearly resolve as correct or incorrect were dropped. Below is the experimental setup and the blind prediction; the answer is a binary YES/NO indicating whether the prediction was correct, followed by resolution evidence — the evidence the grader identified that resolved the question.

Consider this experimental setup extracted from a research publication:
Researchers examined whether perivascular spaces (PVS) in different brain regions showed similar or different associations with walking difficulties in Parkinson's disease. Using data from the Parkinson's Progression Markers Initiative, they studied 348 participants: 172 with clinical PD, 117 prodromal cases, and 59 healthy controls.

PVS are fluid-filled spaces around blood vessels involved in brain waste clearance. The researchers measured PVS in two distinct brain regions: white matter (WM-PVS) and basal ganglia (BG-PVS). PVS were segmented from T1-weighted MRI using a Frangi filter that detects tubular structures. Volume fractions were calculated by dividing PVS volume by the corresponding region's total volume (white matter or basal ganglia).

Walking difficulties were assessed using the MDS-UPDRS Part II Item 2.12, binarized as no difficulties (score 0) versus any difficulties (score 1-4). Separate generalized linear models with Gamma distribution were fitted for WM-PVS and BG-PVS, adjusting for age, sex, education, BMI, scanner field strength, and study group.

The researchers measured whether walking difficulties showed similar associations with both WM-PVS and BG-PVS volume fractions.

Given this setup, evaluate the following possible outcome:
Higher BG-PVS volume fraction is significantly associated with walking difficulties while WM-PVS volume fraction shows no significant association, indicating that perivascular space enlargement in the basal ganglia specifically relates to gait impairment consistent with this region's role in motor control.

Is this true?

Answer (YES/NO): NO